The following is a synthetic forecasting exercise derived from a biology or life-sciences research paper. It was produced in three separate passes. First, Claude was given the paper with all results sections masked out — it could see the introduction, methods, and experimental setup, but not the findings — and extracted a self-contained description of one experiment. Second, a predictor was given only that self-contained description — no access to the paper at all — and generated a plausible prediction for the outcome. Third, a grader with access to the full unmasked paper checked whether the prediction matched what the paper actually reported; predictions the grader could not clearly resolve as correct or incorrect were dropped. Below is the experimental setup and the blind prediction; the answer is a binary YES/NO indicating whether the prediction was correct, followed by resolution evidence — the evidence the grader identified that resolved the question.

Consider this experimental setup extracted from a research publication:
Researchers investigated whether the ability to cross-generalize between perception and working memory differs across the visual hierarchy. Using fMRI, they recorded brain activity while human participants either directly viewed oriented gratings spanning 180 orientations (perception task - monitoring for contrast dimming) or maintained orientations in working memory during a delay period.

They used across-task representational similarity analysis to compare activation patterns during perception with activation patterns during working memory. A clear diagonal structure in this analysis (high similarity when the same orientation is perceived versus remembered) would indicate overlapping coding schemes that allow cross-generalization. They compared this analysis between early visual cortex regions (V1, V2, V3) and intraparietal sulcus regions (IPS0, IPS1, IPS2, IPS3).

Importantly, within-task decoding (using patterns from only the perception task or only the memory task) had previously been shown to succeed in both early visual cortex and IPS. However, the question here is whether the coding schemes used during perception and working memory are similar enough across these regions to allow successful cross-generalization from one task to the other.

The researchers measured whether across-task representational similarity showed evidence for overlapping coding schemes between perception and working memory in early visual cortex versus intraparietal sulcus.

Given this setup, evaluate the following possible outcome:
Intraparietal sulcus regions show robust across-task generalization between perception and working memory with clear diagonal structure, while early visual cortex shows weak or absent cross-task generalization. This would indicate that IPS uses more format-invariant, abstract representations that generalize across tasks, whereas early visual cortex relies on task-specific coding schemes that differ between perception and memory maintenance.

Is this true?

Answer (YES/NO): NO